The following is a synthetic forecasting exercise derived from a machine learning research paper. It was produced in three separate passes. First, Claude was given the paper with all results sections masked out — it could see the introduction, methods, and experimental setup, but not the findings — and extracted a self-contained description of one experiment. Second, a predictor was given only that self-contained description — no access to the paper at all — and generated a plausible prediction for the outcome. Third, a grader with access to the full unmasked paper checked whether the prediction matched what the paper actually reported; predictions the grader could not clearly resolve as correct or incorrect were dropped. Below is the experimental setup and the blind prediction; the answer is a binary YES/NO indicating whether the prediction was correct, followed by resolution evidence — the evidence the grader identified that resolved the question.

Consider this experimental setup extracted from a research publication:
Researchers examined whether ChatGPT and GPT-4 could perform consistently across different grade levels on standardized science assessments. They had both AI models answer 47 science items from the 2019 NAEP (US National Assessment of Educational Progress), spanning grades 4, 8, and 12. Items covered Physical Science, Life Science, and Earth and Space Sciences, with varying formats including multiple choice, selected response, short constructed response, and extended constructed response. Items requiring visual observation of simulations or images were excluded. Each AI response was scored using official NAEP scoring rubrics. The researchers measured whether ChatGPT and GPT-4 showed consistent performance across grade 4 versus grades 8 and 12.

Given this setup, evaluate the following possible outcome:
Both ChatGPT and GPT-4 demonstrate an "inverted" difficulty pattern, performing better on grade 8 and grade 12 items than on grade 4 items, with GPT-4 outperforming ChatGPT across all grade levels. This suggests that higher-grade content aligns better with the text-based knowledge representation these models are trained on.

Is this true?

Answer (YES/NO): NO